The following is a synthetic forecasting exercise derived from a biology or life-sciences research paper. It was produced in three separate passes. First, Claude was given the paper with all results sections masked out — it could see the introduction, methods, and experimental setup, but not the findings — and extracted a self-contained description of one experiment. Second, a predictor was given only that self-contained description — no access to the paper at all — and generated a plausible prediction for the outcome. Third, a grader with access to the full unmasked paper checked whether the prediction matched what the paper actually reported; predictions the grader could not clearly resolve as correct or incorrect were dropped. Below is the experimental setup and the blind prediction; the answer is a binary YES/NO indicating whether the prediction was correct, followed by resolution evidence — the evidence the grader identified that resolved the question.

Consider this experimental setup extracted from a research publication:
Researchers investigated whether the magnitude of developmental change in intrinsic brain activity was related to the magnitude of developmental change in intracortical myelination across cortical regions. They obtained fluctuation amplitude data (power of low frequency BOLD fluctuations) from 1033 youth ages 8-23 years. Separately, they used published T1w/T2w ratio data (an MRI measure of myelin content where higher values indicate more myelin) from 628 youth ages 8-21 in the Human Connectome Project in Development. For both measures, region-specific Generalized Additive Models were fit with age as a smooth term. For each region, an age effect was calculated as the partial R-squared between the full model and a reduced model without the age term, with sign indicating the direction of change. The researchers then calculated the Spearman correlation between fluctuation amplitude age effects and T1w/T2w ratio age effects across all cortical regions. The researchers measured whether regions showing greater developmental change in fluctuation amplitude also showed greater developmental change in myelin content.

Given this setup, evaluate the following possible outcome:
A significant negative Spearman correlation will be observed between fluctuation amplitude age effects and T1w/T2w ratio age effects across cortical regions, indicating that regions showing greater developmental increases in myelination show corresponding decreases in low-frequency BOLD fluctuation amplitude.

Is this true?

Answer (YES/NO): YES